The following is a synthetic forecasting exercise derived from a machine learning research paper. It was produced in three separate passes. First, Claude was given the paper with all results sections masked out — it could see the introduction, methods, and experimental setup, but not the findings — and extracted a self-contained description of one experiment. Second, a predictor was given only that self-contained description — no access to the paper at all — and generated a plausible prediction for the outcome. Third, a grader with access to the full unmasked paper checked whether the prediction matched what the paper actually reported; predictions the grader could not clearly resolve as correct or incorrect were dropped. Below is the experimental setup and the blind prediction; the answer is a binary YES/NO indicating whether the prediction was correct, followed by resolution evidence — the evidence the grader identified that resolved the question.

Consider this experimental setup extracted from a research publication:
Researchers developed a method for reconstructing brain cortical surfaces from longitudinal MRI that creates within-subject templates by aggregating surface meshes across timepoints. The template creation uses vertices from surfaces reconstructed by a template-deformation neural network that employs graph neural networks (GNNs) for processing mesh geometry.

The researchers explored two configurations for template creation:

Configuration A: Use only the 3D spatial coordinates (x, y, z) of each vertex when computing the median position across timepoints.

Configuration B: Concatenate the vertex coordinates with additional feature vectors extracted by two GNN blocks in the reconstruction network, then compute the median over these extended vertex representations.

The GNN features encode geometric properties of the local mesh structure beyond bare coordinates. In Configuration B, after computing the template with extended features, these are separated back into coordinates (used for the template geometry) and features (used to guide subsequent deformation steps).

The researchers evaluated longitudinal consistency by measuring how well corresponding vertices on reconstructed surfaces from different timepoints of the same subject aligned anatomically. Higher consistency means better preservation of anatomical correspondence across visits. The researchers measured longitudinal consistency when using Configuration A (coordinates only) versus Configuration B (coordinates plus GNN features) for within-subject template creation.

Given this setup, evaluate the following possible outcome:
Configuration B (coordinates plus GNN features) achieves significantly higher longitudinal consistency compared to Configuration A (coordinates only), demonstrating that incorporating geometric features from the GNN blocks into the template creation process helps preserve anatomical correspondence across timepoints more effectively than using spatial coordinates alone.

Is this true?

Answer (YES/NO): NO